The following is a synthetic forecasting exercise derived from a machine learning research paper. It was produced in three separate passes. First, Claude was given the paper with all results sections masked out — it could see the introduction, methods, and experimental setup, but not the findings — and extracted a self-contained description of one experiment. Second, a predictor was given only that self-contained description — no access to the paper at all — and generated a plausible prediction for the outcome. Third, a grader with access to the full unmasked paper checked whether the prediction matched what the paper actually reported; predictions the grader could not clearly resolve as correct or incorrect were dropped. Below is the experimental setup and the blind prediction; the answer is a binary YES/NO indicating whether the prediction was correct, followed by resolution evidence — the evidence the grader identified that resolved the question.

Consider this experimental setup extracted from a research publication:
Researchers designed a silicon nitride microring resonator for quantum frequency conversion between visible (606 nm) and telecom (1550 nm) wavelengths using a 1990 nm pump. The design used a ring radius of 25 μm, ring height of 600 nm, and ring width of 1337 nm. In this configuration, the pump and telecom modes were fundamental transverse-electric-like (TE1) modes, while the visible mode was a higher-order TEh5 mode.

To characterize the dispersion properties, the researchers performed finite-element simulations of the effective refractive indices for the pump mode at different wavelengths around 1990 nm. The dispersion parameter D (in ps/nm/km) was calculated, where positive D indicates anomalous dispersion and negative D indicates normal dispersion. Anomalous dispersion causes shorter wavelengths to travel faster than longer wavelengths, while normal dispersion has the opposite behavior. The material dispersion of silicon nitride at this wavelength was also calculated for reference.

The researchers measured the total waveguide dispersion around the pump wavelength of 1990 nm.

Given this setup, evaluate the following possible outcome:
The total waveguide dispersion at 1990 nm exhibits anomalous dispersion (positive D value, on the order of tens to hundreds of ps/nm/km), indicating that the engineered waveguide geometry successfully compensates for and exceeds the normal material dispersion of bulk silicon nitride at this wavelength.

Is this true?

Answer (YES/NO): NO